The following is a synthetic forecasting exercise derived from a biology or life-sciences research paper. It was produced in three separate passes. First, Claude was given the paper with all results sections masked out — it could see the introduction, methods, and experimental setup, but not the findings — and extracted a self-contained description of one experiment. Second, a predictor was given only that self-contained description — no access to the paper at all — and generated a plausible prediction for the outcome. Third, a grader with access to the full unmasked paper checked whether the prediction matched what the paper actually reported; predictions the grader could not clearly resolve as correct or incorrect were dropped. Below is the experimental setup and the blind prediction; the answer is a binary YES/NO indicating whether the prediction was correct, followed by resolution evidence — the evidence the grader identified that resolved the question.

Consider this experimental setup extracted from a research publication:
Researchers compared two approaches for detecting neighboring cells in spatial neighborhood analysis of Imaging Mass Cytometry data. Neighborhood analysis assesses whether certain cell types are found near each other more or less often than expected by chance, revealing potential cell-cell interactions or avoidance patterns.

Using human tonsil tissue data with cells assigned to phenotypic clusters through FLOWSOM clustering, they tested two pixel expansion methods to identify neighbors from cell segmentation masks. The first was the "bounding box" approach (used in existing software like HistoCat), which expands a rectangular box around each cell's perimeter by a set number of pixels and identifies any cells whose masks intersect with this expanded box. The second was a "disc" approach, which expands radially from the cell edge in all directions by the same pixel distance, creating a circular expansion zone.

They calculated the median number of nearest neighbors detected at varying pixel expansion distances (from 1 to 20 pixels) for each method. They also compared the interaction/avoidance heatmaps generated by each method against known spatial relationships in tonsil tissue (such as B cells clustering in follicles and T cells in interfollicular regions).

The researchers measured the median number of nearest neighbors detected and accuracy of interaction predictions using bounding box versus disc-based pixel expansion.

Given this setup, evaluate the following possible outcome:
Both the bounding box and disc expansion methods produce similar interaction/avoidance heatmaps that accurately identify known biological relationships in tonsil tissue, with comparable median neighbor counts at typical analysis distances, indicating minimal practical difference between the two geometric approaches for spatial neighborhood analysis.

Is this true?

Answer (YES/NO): NO